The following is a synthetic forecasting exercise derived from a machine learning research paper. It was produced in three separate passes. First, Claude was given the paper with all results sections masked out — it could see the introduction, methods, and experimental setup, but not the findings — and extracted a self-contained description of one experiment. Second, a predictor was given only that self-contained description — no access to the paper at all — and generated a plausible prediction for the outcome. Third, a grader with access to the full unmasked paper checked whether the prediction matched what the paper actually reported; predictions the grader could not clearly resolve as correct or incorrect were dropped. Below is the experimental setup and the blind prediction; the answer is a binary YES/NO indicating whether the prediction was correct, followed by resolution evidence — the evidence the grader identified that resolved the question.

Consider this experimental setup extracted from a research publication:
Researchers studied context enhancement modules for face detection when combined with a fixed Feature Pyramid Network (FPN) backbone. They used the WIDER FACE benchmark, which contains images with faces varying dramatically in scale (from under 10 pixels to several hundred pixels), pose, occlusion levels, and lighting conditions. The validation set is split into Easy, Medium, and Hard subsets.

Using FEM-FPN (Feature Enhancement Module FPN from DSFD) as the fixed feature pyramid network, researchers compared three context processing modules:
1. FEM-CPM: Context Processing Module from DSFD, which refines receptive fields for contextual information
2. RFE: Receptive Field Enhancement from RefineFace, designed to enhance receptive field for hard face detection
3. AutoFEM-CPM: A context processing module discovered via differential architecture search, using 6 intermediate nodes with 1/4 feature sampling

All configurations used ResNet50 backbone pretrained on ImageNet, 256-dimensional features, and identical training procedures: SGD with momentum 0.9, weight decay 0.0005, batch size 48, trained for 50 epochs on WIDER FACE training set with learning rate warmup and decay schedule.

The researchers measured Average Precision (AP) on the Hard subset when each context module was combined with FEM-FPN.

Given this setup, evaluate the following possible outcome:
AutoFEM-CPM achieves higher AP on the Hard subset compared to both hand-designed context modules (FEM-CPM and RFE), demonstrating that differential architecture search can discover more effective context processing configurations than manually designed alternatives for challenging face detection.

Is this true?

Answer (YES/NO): NO